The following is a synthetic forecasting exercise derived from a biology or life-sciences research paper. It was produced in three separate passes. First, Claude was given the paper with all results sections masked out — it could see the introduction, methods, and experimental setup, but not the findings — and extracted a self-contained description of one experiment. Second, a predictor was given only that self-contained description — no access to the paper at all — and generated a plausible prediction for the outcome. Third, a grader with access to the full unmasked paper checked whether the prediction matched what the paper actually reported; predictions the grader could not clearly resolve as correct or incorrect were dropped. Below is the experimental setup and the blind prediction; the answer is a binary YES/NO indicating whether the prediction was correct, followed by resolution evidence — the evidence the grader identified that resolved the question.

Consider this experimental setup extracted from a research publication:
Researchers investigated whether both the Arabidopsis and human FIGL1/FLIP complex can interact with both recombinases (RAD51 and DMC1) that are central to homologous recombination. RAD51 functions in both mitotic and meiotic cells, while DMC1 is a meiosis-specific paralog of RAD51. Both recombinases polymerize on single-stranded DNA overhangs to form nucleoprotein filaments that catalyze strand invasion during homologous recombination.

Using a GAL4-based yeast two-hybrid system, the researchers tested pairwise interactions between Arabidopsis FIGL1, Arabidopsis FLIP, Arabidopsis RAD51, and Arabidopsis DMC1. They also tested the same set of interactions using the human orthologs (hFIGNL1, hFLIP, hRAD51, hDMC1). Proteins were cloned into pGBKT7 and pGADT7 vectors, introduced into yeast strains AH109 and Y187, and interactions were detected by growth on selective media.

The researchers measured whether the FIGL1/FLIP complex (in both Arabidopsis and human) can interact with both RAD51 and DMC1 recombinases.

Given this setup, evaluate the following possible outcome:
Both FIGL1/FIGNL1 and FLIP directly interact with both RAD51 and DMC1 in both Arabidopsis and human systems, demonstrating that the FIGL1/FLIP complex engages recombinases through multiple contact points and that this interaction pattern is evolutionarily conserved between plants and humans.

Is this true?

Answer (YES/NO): NO